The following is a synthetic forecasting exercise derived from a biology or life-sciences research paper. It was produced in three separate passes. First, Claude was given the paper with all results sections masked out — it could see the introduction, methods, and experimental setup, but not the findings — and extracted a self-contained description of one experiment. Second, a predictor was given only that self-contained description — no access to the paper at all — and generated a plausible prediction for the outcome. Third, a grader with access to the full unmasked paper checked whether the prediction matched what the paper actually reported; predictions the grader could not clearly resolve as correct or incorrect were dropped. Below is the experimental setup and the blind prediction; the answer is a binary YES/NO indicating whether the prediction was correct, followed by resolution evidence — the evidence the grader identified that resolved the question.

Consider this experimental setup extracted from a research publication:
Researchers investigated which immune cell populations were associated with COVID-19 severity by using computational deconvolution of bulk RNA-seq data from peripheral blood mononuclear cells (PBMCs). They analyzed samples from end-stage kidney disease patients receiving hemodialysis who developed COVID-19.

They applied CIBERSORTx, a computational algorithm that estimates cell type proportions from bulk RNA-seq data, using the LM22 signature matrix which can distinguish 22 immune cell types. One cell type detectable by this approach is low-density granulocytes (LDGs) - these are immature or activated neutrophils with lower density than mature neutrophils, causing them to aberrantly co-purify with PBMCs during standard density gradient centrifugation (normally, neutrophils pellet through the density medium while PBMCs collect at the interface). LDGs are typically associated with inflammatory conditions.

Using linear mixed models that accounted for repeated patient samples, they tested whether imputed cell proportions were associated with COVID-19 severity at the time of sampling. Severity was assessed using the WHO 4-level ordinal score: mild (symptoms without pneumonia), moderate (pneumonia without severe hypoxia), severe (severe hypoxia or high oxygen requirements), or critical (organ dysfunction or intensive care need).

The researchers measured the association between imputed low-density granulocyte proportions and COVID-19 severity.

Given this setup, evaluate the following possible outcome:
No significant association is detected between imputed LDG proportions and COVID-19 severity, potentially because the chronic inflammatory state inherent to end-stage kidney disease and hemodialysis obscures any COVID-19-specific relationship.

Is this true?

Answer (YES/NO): NO